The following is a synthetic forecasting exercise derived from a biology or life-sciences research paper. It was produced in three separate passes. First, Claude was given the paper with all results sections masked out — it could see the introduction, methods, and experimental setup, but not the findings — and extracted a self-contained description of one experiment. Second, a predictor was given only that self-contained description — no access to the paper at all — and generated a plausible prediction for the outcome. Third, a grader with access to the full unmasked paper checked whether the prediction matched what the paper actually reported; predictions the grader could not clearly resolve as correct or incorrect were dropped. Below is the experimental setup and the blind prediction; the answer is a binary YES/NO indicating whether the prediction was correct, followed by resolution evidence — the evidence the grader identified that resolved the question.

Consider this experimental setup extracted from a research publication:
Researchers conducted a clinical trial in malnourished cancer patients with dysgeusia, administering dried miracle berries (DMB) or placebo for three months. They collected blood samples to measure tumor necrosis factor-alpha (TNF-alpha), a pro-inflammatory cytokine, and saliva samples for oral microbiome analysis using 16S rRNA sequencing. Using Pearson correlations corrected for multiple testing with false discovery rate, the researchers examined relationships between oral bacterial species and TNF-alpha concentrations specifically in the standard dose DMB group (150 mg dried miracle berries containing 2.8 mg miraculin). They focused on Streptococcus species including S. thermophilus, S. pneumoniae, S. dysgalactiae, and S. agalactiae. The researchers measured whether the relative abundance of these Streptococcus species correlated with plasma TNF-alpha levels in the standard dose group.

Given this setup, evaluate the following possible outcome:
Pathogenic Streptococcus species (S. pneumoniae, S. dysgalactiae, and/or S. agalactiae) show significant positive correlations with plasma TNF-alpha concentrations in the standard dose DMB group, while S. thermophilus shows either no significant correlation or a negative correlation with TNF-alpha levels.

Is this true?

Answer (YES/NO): NO